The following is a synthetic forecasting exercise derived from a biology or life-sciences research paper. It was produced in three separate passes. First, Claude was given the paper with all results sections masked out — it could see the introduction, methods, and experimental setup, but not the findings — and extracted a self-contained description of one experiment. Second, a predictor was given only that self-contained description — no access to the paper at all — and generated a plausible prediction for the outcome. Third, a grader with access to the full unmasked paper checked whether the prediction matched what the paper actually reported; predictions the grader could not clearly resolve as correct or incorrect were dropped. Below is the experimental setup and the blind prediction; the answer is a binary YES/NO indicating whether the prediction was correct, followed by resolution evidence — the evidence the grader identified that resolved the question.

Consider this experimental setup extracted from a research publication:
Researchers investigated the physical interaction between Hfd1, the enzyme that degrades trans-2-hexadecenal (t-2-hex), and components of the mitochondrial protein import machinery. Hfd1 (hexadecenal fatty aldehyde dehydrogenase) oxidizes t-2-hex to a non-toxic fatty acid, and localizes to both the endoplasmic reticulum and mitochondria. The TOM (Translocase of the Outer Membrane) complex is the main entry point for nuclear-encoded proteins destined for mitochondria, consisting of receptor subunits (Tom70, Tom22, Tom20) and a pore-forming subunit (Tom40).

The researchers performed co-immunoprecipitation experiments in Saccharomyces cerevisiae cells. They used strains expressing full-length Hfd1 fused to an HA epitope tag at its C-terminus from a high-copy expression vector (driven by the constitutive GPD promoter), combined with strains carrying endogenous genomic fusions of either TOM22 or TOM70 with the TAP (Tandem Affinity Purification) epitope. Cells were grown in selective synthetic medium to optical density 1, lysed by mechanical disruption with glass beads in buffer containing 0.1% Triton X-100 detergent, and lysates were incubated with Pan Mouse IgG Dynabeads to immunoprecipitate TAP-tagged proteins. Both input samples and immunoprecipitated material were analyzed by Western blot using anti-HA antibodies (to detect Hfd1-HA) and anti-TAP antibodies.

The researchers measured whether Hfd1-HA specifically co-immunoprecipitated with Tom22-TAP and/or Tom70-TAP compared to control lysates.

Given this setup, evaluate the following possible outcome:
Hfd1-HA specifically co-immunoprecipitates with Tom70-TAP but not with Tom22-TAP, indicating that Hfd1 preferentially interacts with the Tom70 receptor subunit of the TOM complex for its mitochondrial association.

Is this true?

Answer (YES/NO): NO